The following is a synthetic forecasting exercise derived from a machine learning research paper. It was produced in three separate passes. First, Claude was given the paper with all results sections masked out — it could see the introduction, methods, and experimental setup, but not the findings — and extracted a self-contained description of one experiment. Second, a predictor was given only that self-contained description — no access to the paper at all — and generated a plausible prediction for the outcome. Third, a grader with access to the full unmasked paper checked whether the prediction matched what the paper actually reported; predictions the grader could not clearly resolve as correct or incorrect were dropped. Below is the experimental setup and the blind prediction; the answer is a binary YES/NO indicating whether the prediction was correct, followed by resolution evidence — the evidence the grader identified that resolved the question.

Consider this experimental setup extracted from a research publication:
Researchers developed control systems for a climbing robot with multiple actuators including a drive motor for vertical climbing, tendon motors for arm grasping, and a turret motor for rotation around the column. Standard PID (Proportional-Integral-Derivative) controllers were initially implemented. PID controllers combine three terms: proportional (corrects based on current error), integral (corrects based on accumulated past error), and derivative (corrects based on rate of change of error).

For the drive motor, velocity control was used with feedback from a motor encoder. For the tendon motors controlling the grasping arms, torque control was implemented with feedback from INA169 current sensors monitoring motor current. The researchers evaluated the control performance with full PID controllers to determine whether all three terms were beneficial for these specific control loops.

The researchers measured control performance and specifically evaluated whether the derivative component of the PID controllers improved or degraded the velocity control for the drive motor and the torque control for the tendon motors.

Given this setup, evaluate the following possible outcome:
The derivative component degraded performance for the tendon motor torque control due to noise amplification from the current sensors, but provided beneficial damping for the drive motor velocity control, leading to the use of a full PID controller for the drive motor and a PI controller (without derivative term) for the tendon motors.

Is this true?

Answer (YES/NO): NO